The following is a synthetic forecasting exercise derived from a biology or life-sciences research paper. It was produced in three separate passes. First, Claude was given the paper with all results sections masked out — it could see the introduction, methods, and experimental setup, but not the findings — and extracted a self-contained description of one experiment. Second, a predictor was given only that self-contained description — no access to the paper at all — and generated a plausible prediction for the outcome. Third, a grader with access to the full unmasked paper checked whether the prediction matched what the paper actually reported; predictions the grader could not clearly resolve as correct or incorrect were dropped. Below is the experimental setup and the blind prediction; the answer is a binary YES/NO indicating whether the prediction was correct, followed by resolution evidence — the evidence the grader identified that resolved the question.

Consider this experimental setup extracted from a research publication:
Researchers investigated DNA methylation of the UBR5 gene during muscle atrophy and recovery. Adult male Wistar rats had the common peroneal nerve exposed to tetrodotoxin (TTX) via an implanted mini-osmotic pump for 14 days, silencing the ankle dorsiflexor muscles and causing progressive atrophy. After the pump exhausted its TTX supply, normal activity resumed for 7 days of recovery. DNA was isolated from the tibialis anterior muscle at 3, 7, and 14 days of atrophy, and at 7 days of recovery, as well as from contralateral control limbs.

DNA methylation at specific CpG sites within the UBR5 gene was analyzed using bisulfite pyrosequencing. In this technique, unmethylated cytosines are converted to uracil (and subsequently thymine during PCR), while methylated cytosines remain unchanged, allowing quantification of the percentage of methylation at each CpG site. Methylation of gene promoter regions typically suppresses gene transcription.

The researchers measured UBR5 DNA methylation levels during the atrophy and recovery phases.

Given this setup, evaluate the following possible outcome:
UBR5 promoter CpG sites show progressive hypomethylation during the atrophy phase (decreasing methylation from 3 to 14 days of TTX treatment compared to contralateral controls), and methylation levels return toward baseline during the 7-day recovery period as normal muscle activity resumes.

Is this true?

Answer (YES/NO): NO